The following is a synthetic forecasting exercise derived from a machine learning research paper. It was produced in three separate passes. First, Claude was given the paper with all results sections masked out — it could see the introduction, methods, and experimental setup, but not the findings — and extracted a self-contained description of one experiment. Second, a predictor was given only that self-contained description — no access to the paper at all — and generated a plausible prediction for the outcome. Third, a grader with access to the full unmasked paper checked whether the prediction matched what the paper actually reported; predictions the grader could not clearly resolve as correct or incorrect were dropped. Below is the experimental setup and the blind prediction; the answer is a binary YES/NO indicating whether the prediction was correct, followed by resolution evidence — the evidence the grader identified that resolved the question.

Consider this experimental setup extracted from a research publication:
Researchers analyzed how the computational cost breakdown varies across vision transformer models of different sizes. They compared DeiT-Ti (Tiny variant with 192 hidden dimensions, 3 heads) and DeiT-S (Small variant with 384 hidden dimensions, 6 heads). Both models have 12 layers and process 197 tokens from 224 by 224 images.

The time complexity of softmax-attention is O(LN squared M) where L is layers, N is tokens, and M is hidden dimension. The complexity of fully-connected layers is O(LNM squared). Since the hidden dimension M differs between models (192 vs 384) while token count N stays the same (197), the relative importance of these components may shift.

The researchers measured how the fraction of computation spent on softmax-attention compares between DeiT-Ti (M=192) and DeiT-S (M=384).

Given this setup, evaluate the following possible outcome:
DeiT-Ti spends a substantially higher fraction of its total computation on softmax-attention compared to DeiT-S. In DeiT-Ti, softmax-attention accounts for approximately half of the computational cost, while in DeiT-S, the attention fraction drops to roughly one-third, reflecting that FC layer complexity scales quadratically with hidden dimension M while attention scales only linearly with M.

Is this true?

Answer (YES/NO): NO